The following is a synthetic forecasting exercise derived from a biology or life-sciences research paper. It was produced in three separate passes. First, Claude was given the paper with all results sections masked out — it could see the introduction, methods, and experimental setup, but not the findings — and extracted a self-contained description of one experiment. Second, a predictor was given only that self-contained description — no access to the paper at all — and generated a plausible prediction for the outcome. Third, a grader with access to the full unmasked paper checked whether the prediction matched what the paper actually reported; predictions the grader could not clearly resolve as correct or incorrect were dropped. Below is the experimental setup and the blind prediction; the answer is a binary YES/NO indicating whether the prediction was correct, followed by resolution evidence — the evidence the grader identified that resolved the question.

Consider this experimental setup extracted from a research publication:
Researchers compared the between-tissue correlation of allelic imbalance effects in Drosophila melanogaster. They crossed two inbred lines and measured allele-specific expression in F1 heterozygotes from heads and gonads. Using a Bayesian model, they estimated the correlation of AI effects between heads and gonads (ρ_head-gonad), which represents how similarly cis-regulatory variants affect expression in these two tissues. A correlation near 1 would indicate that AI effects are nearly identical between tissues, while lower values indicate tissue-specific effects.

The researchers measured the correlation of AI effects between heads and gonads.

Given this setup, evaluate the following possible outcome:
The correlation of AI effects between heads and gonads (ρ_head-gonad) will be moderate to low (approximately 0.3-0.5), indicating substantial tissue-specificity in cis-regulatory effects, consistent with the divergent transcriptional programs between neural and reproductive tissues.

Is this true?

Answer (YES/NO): NO